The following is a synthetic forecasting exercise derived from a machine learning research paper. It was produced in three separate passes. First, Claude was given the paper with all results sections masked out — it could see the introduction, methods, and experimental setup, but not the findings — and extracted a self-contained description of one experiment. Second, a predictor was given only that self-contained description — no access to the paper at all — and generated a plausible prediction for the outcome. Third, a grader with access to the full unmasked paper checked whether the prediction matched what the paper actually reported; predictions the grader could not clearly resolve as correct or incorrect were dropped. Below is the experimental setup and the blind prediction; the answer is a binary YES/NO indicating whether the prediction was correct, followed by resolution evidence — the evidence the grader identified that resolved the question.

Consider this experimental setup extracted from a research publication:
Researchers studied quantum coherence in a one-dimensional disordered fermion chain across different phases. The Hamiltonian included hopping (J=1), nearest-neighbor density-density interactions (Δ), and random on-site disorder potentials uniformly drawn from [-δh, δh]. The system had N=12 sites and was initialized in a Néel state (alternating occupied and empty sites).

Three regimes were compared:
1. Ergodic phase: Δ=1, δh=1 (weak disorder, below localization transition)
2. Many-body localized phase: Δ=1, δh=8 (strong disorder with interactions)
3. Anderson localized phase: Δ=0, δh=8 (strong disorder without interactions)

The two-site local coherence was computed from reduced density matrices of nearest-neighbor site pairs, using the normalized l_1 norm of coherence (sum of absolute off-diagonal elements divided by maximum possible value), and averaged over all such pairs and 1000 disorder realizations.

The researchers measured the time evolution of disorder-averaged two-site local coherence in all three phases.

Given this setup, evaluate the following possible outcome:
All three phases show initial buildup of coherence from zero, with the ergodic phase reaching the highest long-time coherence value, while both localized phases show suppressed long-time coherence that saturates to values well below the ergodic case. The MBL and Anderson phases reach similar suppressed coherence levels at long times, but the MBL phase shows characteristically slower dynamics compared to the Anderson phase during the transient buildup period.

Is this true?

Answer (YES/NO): NO